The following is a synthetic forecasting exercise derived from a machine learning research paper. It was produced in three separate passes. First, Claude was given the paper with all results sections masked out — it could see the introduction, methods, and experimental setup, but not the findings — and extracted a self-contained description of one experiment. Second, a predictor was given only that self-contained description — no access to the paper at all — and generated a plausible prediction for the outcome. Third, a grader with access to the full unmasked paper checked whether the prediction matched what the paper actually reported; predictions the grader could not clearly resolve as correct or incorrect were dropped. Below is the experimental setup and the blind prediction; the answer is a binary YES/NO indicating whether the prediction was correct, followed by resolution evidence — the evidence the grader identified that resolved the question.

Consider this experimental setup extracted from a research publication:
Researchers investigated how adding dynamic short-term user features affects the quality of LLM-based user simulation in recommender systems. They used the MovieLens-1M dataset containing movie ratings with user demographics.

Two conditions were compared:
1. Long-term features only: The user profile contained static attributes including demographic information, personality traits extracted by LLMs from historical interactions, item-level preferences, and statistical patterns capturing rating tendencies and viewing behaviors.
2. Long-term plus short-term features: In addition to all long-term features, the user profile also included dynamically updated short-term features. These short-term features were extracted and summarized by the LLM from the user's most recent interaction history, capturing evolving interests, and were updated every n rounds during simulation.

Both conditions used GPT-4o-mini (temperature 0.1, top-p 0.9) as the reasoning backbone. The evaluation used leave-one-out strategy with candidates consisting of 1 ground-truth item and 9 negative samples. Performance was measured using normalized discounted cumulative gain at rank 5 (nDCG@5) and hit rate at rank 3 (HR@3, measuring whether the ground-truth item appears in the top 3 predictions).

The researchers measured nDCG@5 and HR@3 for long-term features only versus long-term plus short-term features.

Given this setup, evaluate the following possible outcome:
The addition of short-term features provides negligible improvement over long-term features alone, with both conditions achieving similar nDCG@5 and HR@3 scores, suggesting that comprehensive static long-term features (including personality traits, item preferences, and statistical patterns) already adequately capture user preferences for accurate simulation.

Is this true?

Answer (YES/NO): NO